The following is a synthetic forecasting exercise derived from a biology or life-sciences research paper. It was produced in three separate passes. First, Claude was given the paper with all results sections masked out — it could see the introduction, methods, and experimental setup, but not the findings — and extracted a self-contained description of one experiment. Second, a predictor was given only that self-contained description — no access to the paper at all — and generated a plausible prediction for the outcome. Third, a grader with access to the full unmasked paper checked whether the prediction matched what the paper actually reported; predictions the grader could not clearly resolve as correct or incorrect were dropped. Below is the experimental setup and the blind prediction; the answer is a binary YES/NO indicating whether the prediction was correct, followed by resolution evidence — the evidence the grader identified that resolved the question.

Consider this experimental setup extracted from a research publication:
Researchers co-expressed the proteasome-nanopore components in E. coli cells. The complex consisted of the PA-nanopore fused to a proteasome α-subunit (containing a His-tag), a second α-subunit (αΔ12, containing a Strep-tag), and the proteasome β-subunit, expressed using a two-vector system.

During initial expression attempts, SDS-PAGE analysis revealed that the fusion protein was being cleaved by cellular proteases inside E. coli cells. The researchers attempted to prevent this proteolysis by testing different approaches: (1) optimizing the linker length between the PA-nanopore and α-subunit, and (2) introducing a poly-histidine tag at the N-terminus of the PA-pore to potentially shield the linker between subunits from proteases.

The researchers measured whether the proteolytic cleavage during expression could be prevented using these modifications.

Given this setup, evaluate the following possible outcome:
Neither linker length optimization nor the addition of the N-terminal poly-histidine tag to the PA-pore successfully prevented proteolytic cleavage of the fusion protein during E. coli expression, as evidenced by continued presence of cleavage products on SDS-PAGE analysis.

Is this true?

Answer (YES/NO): NO